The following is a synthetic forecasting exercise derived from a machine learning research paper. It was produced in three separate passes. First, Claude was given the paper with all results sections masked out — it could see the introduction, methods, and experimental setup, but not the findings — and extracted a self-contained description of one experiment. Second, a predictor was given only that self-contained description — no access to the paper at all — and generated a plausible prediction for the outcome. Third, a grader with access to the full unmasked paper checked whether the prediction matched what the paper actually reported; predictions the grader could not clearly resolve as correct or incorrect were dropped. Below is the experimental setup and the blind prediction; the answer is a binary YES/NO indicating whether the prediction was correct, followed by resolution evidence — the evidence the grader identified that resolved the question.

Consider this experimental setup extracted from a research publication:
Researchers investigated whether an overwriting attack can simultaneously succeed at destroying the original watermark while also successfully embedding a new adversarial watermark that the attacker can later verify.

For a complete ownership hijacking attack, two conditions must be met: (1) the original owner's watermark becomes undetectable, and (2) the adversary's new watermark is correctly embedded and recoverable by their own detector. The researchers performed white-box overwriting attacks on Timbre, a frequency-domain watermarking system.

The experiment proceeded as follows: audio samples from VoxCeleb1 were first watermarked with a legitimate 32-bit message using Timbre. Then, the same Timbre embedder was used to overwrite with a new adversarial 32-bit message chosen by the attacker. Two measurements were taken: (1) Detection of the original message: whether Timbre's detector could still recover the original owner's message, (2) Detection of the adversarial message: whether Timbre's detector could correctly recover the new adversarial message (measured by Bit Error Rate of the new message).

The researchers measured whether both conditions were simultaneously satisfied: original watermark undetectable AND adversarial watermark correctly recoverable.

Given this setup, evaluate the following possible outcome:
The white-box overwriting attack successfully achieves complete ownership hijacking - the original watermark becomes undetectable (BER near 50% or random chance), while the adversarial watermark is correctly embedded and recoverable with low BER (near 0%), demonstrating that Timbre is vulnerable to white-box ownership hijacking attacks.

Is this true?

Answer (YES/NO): YES